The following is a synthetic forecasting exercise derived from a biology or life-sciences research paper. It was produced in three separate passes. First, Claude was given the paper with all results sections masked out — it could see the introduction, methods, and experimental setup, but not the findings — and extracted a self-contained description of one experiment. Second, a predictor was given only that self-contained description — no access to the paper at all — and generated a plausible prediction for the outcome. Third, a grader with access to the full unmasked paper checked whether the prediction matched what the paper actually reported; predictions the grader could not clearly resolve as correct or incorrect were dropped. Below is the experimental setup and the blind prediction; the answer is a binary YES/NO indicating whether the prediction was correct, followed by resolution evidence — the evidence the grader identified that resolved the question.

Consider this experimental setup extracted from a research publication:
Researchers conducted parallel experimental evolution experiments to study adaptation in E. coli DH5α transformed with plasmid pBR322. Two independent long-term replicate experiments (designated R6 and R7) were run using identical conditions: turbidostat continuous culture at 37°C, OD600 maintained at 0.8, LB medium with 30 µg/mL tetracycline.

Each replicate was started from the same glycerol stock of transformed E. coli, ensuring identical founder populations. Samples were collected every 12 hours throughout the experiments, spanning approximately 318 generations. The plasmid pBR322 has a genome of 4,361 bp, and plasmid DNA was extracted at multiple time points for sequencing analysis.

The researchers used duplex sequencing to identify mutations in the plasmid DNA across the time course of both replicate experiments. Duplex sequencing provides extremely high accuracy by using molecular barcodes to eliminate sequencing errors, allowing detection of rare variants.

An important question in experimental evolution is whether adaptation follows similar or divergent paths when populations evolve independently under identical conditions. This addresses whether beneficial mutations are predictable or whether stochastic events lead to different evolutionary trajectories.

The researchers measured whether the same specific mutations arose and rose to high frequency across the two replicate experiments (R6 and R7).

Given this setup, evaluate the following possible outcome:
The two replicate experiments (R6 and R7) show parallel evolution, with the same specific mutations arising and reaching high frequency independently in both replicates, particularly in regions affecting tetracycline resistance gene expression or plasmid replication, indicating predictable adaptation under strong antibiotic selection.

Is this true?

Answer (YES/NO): NO